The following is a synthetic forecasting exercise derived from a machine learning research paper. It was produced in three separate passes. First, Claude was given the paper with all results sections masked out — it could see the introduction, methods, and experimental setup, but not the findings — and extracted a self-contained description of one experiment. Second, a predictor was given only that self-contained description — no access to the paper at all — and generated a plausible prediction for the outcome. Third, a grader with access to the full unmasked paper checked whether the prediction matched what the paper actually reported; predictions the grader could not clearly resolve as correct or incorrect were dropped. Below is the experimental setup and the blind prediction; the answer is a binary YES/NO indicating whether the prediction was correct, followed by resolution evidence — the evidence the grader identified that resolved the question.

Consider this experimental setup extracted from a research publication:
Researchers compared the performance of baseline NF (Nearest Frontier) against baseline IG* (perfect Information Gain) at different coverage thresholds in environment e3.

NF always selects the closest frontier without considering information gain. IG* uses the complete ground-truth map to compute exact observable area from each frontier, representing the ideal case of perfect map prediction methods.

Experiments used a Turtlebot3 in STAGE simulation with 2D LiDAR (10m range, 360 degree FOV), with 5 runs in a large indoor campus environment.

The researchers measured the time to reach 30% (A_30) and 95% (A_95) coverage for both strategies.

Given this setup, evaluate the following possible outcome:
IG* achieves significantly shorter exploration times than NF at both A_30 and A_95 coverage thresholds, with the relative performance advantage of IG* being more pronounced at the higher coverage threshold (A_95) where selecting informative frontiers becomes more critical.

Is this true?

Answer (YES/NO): NO